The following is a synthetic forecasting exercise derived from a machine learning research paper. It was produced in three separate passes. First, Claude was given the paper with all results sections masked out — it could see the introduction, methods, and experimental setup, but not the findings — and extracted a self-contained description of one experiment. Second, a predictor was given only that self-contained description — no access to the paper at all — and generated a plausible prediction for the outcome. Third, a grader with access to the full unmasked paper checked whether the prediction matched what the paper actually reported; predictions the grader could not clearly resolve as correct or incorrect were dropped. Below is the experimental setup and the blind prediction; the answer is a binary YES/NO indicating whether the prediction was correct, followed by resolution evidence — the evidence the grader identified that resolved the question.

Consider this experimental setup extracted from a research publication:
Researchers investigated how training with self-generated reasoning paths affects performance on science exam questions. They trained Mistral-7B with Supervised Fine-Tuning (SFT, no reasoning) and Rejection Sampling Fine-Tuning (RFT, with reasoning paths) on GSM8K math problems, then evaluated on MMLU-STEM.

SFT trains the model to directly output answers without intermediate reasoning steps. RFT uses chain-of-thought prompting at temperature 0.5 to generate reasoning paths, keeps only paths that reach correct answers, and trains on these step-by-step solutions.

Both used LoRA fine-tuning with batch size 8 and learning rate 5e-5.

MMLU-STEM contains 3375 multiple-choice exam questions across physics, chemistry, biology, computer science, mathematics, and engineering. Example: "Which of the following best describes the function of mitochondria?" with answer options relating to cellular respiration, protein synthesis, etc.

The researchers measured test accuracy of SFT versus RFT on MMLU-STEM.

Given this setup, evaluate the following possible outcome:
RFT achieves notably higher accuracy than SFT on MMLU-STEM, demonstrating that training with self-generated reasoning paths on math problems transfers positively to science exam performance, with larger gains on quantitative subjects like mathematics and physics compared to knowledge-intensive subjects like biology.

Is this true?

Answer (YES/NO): NO